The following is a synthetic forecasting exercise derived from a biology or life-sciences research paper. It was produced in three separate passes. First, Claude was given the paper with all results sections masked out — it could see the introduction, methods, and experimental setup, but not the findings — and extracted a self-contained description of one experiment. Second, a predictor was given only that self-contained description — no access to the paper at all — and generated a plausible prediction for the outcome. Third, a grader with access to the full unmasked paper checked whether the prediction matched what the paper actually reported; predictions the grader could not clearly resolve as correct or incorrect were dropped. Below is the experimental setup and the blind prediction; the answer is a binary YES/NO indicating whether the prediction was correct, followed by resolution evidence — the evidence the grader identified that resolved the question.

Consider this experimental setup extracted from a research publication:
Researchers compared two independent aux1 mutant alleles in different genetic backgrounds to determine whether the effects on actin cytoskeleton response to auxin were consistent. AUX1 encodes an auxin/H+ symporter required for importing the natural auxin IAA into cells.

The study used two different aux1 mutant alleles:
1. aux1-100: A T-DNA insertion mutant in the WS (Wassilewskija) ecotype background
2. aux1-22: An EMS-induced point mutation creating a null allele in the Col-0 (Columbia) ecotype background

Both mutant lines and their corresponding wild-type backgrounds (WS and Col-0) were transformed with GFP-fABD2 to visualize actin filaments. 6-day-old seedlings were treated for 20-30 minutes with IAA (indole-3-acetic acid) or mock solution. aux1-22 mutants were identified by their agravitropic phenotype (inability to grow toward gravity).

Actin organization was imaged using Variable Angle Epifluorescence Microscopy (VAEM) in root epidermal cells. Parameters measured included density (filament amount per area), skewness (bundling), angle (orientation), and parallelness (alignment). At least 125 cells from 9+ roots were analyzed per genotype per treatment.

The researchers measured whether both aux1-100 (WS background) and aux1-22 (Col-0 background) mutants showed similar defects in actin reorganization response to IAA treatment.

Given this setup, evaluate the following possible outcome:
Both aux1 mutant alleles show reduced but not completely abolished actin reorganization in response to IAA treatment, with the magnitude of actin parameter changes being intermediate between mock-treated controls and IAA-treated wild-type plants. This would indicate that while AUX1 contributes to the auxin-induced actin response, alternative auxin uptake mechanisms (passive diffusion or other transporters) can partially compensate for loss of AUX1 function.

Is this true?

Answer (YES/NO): NO